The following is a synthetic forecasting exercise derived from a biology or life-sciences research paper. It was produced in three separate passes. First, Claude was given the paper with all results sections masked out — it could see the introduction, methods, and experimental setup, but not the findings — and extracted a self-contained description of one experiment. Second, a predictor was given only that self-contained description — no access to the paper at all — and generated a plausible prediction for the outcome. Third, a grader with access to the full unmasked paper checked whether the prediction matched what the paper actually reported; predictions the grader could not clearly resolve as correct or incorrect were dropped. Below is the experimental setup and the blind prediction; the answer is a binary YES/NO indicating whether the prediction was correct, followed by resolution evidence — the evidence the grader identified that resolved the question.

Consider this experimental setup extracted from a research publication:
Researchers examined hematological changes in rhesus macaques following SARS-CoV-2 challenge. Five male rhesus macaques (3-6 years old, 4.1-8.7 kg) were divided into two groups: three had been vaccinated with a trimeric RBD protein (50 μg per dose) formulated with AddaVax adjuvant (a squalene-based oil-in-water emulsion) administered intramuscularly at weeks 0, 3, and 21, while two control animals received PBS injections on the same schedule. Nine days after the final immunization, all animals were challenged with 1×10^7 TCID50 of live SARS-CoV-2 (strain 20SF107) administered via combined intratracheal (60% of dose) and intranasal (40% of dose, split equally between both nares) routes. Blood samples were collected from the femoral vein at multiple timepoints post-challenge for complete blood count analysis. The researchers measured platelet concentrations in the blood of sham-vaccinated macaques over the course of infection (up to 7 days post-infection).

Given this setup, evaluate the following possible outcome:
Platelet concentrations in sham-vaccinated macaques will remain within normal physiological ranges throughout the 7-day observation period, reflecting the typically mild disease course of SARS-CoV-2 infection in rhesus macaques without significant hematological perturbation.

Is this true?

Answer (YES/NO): NO